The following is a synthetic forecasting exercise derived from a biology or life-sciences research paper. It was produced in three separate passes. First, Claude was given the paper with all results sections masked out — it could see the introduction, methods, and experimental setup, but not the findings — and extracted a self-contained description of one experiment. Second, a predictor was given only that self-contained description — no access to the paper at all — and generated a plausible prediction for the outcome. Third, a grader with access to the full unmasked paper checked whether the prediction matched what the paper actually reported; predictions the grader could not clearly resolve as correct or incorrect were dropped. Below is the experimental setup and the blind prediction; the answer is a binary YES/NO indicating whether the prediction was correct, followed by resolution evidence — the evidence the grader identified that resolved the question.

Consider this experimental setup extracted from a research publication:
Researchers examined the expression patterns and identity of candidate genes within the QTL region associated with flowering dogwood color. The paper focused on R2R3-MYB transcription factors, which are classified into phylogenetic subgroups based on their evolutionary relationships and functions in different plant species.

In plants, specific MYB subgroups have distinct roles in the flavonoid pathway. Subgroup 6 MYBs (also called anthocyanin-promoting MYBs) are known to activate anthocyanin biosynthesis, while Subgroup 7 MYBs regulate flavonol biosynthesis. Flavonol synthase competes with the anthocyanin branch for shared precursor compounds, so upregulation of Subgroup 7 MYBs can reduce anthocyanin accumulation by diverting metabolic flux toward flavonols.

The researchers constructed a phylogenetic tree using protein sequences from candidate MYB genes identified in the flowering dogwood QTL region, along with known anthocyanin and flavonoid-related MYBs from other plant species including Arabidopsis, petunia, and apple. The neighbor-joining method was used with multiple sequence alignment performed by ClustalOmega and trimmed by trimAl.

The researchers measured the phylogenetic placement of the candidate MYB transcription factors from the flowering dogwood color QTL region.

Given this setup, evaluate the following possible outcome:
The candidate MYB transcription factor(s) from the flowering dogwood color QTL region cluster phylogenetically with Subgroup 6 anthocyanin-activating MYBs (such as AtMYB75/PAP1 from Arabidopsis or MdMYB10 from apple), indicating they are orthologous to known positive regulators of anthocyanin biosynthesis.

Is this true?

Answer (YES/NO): NO